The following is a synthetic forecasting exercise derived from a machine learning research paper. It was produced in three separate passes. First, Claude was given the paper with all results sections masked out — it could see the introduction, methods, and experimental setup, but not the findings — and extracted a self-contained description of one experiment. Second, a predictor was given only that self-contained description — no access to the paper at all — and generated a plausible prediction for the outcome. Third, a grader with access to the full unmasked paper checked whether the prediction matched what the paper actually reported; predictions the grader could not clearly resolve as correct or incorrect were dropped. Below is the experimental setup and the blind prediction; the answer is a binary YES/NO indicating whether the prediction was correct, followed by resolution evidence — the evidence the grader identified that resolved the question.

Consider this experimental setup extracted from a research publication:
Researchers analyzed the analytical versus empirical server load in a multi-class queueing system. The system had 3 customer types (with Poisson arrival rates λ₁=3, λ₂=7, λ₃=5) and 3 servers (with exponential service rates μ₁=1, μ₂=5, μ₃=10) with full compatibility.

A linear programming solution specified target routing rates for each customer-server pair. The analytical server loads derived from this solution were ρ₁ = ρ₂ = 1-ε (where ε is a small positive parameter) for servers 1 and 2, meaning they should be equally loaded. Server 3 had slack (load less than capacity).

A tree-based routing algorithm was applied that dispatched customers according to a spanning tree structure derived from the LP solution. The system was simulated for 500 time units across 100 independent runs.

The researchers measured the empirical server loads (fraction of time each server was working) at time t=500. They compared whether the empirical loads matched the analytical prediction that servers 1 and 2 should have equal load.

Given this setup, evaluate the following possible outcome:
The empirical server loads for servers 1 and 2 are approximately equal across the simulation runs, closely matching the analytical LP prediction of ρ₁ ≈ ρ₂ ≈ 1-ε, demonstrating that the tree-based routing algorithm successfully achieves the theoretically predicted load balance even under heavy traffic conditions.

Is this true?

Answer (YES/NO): NO